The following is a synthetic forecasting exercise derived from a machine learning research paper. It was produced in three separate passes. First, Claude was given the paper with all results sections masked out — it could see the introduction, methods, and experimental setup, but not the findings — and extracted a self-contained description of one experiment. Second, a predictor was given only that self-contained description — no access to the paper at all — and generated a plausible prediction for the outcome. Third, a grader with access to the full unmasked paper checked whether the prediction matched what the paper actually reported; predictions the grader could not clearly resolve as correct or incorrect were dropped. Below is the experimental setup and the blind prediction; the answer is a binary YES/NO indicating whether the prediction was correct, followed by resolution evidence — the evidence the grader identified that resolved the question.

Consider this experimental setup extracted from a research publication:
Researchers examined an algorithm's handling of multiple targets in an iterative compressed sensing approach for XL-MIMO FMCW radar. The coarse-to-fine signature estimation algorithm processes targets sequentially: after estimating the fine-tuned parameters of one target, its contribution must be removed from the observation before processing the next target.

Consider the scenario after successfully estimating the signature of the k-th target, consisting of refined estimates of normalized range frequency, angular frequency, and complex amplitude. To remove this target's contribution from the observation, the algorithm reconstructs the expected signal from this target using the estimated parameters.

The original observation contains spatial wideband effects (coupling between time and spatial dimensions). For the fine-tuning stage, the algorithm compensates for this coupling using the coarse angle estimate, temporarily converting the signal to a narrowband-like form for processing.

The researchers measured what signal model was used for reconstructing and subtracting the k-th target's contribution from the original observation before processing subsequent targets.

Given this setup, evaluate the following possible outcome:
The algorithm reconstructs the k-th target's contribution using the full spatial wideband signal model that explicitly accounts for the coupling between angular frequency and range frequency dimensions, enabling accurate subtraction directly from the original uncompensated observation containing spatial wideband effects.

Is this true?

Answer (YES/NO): NO